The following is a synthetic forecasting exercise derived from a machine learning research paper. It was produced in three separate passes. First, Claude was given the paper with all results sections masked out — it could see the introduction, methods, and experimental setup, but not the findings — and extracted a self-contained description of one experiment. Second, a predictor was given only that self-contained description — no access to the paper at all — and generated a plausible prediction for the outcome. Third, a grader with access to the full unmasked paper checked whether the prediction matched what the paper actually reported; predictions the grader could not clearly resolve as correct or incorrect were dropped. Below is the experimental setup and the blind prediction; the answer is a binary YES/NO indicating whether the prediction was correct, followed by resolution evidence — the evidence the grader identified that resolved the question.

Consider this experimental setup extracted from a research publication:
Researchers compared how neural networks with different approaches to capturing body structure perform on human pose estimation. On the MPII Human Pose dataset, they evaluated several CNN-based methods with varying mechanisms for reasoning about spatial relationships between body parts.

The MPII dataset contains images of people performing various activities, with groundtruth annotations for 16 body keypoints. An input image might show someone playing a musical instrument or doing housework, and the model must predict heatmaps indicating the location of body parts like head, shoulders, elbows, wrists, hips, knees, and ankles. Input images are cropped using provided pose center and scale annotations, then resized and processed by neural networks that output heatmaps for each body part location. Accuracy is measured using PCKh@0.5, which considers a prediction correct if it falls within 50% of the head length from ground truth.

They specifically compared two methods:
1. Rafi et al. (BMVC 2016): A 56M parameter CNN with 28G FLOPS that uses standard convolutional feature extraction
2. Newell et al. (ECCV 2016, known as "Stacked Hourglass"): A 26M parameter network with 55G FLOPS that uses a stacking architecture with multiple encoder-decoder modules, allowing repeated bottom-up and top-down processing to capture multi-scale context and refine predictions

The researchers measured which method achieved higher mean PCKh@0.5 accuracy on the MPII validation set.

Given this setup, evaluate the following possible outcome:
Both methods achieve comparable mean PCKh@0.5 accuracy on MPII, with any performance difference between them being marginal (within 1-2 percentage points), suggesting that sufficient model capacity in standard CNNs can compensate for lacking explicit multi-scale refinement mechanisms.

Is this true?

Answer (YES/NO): NO